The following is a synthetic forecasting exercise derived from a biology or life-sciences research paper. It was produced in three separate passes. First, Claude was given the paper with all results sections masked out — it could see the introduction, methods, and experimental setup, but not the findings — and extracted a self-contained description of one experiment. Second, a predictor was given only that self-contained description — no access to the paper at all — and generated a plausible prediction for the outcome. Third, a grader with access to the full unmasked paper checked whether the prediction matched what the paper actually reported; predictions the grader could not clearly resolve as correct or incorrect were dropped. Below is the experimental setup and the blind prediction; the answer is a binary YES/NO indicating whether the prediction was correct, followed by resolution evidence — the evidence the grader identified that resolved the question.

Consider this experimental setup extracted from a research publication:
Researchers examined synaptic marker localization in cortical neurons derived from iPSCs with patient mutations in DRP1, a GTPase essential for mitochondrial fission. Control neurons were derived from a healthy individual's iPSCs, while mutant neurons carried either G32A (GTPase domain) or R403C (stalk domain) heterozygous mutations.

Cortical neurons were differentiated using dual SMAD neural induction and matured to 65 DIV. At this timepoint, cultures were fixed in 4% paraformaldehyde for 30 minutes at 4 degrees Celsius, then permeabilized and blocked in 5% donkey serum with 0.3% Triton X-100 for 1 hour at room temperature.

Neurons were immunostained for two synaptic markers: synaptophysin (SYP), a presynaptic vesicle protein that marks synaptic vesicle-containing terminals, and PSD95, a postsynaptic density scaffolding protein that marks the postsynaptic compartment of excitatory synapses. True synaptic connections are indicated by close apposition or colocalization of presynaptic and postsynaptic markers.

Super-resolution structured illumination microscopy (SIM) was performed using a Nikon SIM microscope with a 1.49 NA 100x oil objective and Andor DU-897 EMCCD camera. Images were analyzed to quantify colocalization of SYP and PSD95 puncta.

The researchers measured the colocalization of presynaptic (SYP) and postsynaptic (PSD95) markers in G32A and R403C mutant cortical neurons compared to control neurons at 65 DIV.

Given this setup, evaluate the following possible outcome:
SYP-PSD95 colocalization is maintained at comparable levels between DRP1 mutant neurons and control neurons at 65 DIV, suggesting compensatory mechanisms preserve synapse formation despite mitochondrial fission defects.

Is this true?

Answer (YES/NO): YES